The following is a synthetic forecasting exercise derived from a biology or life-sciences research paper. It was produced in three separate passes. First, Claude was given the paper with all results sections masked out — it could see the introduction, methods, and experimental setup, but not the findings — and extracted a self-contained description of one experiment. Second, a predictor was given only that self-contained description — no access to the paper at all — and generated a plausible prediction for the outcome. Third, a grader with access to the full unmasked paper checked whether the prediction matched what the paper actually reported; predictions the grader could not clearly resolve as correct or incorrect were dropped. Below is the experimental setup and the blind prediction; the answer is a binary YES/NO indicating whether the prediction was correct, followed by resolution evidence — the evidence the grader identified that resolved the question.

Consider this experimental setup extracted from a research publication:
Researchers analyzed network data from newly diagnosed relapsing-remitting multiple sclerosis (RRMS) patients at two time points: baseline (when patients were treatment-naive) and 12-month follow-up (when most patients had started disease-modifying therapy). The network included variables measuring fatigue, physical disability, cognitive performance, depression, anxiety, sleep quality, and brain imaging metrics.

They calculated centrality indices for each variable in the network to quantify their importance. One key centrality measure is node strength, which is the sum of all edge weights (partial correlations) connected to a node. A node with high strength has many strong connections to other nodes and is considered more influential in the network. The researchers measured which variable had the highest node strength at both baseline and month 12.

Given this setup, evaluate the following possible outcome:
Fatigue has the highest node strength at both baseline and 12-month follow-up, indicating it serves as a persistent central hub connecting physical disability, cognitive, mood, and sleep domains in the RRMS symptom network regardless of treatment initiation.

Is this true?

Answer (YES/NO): NO